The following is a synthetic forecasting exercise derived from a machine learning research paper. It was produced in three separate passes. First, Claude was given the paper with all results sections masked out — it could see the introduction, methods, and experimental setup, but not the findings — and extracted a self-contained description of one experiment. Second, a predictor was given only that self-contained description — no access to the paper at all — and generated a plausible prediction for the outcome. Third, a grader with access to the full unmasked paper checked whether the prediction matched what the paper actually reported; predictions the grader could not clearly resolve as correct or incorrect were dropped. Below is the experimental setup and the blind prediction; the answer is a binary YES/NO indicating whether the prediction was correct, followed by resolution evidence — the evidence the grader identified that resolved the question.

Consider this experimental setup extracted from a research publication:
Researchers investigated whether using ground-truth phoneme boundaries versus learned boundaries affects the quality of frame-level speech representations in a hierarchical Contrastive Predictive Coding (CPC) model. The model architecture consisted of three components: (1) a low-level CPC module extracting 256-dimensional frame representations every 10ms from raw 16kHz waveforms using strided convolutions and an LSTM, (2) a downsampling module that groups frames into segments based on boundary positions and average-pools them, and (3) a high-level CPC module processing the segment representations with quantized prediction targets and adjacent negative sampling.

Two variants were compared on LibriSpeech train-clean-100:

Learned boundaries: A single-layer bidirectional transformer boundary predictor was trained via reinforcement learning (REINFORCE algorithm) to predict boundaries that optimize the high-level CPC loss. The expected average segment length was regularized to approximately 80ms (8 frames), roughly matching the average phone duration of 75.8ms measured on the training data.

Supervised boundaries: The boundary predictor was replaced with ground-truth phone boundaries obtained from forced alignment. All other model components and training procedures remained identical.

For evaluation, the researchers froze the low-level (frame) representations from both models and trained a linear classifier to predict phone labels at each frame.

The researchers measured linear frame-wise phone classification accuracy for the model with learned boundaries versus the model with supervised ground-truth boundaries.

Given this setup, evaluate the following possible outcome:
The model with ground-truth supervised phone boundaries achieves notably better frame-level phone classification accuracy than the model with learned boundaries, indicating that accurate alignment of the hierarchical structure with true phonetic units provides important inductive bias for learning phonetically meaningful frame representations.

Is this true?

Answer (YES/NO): NO